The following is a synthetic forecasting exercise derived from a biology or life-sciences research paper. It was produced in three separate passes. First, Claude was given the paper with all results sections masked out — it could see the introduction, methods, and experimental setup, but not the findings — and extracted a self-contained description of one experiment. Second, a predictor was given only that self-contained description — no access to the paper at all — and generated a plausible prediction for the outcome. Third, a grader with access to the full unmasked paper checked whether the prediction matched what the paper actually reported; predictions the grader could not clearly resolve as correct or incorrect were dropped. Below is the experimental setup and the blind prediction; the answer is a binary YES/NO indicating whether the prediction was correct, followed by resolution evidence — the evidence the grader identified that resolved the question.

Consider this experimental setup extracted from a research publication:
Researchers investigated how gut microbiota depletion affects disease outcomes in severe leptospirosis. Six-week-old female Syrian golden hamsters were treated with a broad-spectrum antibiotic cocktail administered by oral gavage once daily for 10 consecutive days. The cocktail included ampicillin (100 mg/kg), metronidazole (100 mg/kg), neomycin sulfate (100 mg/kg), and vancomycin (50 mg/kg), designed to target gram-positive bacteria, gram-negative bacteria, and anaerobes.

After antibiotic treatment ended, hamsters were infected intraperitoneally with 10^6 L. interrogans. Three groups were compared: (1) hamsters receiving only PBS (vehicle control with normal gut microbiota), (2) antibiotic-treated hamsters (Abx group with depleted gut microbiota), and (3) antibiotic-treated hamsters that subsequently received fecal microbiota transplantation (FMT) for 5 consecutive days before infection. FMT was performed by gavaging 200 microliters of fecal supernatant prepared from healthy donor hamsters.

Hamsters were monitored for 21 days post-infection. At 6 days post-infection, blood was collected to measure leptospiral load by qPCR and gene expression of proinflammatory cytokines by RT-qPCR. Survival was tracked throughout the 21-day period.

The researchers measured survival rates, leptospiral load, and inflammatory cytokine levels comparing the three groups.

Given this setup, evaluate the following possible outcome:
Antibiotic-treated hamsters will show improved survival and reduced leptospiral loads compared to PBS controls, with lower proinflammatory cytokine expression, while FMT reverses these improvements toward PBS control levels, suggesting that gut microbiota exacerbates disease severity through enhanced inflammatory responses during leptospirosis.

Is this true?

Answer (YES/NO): NO